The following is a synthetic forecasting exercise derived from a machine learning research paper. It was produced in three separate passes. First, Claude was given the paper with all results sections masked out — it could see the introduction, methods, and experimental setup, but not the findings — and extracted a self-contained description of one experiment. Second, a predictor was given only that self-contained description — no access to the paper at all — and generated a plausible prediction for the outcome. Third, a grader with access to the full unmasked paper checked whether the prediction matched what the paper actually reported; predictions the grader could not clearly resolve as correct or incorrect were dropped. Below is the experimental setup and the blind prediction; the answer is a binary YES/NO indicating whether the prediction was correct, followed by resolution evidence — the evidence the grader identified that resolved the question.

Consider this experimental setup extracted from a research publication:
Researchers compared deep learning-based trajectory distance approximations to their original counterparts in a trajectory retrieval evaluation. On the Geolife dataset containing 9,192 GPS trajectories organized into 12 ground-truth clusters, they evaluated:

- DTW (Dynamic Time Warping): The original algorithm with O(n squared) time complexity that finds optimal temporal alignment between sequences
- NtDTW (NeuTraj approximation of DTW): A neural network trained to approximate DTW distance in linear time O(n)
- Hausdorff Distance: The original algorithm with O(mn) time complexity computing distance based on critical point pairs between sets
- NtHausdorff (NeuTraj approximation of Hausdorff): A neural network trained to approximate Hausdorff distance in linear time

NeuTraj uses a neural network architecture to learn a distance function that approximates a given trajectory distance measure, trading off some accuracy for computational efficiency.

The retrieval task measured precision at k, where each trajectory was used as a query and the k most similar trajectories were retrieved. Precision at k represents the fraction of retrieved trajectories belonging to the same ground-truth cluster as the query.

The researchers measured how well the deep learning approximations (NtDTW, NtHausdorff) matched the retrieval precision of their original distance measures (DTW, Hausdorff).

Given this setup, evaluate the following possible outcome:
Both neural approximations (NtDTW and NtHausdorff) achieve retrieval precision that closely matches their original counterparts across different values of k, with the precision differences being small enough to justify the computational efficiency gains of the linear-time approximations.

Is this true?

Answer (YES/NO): YES